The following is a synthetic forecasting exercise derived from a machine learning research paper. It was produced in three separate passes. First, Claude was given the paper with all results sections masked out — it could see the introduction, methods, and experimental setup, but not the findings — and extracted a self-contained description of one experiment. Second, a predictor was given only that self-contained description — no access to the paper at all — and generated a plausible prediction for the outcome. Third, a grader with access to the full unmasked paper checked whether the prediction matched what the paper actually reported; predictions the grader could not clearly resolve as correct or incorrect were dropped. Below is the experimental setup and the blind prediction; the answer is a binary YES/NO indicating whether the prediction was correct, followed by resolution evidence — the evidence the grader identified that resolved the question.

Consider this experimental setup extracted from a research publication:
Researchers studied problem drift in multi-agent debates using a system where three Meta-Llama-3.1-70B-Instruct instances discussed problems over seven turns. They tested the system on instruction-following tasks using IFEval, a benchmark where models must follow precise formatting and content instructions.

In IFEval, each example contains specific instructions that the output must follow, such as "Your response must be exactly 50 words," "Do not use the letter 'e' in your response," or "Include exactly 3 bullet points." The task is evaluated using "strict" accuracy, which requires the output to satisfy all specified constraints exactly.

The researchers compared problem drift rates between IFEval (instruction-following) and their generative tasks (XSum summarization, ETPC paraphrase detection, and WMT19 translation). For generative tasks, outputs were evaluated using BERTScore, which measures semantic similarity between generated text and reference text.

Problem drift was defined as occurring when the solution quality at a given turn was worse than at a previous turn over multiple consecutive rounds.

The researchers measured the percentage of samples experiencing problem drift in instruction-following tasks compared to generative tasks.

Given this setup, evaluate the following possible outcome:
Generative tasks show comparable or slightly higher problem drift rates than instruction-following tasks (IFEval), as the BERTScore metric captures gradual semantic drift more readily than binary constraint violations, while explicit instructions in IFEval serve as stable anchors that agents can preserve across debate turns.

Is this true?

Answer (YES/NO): NO